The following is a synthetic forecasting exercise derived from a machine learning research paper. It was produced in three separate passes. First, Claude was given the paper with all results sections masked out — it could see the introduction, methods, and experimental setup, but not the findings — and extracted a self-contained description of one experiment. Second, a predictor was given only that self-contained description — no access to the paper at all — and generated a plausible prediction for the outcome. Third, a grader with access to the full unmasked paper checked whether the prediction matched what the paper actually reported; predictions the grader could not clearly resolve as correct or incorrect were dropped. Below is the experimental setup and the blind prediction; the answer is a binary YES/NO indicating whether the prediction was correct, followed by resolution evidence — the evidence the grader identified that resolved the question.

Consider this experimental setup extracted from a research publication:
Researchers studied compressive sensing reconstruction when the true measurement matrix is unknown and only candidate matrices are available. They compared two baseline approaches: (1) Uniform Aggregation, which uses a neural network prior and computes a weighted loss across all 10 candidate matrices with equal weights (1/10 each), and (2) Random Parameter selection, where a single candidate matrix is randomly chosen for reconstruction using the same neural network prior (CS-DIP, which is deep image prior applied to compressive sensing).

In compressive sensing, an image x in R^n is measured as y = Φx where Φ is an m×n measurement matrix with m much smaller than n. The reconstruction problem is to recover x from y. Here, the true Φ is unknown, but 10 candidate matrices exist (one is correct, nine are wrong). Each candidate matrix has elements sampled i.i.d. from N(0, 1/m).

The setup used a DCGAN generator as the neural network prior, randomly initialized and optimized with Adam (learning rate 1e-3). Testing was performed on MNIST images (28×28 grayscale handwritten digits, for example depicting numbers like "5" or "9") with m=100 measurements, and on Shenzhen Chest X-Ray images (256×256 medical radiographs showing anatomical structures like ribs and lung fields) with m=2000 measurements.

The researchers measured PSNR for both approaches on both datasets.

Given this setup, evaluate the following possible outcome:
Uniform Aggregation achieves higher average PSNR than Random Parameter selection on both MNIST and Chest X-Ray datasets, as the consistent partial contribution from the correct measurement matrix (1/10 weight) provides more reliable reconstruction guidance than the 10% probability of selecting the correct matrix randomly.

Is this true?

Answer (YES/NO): NO